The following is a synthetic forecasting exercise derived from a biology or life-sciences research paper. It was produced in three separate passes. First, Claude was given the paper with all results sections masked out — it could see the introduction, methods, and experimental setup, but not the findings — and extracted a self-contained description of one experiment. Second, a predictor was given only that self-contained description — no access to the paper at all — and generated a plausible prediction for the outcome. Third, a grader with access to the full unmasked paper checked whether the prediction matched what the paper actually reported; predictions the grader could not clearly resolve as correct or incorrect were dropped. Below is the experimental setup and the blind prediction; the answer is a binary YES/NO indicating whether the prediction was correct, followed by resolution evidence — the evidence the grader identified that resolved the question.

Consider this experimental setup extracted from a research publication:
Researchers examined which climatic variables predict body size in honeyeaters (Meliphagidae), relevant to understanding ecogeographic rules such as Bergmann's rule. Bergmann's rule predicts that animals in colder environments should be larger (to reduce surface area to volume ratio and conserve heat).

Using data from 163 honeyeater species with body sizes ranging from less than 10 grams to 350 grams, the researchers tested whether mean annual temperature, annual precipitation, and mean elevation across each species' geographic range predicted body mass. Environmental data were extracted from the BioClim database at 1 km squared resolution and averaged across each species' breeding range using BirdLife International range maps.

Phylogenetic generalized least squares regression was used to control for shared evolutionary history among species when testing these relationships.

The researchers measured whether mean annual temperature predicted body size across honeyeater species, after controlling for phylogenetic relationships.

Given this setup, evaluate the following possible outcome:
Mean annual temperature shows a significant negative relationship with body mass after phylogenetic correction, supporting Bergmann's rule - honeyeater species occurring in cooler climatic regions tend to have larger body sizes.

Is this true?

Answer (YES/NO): NO